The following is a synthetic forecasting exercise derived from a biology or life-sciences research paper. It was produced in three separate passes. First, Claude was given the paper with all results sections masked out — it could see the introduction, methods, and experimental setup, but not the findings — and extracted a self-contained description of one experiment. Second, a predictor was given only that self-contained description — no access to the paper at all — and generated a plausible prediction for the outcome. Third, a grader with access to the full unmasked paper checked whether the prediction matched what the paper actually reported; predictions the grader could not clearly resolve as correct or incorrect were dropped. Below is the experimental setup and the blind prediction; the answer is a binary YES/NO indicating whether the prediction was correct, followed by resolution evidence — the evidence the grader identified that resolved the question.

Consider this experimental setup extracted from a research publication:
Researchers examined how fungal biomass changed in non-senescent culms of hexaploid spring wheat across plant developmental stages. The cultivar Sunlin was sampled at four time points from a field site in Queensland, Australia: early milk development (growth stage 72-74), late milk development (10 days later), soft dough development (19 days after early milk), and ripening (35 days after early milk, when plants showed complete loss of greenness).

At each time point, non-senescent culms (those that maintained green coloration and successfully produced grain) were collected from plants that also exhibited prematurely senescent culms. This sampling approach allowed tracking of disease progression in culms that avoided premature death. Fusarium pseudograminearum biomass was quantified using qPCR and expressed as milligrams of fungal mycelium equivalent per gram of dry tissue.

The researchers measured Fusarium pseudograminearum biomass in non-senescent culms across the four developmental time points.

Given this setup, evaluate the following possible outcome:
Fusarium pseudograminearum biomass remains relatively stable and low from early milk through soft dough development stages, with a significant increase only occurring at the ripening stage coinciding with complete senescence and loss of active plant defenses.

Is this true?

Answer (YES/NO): NO